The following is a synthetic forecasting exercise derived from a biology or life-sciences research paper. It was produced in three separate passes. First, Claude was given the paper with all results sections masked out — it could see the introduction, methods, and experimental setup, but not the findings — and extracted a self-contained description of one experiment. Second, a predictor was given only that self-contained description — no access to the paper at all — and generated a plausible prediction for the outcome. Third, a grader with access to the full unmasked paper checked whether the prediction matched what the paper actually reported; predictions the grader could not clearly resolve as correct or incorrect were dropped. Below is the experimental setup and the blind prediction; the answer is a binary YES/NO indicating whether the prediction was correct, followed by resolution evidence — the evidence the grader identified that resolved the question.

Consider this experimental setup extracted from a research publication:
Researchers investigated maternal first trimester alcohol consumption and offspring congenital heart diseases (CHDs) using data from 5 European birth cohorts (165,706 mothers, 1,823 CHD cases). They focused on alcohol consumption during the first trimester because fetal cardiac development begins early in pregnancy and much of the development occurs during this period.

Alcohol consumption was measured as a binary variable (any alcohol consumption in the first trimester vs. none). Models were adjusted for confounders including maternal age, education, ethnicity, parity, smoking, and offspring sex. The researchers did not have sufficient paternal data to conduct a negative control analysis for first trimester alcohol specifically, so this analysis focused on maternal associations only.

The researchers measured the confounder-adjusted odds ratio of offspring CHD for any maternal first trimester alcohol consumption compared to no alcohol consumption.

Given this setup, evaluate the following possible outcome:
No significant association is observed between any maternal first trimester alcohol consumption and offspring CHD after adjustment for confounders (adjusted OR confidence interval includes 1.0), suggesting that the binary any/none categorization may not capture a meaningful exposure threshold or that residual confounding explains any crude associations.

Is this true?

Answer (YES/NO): YES